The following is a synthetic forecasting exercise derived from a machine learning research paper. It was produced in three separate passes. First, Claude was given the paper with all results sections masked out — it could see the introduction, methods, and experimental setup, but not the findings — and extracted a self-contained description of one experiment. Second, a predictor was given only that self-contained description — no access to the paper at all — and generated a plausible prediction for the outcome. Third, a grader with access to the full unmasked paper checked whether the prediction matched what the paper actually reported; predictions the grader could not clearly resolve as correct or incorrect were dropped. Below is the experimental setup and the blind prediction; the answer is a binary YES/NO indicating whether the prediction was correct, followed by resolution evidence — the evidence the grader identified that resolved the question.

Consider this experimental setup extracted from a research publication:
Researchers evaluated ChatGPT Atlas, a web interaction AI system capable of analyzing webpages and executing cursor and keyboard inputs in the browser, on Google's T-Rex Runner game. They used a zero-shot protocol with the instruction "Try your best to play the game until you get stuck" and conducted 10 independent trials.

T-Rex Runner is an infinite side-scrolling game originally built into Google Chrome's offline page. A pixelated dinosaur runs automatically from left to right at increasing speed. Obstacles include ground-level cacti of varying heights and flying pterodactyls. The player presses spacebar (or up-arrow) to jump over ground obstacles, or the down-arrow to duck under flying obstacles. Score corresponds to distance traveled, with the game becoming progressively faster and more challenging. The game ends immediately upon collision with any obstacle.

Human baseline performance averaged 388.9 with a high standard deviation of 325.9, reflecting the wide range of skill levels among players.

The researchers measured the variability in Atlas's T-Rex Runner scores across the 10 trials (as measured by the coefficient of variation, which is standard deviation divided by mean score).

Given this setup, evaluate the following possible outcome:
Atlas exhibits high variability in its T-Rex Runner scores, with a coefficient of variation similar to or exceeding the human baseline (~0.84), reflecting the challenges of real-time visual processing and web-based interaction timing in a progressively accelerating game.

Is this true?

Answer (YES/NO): NO